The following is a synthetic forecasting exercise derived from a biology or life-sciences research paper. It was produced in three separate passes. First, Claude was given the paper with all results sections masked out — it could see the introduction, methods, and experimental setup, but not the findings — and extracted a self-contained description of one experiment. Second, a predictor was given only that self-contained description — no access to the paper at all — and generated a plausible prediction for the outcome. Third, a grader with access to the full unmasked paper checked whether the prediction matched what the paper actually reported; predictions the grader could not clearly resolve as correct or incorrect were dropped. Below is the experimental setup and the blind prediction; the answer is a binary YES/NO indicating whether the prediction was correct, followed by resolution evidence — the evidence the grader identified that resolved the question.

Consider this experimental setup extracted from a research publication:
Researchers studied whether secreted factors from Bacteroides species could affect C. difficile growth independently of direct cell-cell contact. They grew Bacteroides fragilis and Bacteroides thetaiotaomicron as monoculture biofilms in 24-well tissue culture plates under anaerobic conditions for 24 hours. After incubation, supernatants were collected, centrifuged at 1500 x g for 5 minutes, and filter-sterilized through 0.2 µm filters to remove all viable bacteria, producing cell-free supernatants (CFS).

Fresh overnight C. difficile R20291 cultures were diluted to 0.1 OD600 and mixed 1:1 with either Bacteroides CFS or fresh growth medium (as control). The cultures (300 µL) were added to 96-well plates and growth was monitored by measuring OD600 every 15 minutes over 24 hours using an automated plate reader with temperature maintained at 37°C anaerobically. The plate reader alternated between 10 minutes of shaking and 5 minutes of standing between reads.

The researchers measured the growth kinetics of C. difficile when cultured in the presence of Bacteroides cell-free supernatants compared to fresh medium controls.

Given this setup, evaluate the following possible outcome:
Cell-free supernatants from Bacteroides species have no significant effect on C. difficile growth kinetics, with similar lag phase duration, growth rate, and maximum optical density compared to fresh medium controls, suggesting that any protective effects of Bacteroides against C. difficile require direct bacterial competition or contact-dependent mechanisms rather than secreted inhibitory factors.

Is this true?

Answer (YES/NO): YES